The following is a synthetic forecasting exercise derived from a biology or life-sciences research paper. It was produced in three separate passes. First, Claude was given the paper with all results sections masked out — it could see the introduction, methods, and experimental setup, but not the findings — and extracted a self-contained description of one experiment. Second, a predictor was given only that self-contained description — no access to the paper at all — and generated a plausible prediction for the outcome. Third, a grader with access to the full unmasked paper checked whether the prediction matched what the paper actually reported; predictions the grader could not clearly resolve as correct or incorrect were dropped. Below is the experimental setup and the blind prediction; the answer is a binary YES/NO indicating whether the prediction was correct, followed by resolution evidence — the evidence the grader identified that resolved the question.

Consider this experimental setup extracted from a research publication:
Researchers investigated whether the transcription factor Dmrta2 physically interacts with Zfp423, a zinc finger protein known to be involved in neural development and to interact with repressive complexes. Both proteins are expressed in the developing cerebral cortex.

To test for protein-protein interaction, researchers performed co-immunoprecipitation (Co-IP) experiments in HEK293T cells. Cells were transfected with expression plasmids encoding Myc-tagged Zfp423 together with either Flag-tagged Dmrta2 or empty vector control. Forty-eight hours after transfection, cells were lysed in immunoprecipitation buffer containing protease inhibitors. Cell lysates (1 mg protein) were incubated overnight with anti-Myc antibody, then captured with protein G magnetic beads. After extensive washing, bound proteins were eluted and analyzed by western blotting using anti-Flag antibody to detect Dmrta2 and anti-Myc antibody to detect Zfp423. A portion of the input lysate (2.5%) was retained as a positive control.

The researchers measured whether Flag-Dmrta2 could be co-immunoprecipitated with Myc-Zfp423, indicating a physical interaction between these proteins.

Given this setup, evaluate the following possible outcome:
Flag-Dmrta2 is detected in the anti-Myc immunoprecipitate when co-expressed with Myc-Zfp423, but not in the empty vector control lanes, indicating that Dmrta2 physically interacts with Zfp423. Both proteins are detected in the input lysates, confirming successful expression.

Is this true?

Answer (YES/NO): YES